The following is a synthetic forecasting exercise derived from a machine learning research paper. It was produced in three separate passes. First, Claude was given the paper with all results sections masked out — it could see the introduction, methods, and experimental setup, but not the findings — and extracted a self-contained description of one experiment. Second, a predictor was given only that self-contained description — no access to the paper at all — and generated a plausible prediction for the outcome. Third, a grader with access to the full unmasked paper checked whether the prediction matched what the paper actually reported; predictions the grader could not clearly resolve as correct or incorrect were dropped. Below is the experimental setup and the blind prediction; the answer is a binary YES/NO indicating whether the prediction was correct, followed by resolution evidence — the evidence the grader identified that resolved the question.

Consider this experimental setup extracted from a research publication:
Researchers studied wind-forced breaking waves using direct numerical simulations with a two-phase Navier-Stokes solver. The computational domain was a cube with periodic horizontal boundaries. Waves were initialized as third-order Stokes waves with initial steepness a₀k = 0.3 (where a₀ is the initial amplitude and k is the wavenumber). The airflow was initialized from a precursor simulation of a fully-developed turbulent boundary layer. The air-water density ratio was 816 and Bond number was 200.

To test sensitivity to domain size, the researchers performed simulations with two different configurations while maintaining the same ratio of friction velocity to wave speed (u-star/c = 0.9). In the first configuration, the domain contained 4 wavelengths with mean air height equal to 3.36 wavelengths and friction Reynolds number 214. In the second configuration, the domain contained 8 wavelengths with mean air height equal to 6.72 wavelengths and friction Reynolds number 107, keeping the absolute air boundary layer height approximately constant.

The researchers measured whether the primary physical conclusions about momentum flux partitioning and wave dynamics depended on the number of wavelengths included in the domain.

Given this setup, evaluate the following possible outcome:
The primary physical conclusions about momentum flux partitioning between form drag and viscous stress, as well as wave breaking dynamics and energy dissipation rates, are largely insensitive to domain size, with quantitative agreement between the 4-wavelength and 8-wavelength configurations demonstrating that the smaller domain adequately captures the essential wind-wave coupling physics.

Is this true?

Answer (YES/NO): YES